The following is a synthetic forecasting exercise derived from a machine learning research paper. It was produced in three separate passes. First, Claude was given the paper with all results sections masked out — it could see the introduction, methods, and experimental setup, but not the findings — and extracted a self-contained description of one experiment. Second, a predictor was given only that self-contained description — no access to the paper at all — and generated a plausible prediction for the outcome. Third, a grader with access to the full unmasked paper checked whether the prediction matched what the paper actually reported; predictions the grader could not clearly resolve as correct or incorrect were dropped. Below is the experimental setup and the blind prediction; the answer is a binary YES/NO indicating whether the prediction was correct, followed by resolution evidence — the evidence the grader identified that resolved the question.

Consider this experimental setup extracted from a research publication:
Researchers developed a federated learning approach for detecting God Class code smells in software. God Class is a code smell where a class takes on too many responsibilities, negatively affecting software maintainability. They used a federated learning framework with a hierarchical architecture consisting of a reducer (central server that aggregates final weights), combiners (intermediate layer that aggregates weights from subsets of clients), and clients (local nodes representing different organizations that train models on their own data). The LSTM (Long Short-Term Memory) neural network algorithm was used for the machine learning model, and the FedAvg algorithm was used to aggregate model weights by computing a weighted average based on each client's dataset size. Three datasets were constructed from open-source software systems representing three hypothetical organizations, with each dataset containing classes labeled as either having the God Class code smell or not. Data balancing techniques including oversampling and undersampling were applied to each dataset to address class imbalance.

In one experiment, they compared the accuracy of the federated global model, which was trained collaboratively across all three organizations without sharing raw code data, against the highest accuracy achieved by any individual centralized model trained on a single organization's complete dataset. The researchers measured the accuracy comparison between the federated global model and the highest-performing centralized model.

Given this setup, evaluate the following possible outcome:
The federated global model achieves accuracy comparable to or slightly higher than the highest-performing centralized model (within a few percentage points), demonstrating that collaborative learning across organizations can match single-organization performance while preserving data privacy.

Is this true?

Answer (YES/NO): NO